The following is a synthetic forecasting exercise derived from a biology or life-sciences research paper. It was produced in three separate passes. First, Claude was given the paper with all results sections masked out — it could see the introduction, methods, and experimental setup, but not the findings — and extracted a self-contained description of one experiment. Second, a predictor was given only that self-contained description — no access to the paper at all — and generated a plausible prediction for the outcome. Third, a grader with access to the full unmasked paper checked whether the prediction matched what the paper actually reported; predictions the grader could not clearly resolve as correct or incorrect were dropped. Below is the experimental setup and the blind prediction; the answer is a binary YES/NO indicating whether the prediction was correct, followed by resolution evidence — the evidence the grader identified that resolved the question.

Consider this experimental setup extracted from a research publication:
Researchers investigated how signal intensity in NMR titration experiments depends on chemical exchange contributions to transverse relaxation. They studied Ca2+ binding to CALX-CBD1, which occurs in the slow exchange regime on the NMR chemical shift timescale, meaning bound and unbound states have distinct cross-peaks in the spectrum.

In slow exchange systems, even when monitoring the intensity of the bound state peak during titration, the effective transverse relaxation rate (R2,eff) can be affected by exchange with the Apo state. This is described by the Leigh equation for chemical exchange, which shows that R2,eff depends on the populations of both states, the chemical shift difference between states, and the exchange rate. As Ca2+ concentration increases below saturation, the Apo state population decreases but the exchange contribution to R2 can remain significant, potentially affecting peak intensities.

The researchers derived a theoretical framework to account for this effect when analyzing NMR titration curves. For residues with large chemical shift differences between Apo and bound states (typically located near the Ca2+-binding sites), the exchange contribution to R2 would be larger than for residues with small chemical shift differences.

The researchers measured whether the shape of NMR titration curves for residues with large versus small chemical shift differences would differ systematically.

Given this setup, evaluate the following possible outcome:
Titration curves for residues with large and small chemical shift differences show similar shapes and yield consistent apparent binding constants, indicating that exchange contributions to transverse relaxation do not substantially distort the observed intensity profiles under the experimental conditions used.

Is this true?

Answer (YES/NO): NO